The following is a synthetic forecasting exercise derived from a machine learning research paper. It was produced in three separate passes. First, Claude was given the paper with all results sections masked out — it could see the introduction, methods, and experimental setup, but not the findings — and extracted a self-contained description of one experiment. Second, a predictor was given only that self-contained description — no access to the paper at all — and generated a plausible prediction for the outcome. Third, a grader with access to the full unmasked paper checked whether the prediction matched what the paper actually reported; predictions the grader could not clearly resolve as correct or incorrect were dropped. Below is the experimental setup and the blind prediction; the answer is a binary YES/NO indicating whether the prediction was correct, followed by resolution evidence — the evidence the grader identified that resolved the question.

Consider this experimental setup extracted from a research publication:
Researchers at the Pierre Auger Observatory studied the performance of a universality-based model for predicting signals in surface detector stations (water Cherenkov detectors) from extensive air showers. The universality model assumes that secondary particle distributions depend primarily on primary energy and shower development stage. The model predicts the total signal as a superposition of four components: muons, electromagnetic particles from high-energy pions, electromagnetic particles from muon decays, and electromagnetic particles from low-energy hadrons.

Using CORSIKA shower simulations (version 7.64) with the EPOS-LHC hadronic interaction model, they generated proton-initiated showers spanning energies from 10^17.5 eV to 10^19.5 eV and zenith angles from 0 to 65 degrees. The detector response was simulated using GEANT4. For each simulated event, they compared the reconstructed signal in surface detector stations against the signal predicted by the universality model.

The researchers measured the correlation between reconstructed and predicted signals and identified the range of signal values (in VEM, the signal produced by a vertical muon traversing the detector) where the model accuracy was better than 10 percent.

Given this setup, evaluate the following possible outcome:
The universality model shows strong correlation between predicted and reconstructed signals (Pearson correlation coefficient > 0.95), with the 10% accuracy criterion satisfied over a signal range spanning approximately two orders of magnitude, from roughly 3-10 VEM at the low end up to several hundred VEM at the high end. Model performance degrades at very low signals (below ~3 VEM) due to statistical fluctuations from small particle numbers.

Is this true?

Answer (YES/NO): NO